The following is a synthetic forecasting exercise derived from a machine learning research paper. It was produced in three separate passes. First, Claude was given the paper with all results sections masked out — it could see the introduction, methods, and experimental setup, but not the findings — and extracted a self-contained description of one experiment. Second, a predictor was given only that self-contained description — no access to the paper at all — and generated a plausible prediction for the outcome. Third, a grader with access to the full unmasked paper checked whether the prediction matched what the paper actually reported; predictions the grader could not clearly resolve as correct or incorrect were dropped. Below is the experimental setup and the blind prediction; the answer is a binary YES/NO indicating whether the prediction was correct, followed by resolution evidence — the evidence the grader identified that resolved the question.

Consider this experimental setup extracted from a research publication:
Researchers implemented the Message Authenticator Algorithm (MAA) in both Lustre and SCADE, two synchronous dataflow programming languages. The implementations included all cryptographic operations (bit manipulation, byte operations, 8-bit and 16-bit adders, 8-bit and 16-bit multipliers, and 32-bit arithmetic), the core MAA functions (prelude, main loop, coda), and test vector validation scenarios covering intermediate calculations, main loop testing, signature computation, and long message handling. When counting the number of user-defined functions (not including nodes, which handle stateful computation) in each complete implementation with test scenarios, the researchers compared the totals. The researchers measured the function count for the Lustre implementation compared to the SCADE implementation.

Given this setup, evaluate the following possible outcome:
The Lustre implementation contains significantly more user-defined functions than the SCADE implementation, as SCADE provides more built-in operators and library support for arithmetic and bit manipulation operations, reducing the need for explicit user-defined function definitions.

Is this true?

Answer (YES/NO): NO